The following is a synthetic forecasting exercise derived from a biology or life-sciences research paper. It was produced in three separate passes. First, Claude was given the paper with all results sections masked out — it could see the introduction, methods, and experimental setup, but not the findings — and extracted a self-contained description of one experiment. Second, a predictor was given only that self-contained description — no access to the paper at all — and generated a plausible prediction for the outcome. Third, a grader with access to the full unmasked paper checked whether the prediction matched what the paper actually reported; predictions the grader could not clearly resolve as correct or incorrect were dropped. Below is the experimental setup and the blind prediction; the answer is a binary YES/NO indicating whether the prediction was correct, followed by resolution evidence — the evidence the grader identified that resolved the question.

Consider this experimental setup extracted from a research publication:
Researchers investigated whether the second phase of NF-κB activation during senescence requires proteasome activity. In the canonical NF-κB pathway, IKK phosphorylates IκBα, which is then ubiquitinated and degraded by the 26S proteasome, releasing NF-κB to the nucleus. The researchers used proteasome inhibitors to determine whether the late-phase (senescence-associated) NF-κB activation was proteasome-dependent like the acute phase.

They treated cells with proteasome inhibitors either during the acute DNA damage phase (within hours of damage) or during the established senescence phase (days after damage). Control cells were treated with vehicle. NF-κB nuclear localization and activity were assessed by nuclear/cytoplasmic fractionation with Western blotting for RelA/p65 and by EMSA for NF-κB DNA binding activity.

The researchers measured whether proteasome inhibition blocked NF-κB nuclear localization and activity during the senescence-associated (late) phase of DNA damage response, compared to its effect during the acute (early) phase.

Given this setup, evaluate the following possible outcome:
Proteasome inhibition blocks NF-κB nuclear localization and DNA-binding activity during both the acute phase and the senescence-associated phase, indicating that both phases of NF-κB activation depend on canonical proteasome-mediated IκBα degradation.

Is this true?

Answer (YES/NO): NO